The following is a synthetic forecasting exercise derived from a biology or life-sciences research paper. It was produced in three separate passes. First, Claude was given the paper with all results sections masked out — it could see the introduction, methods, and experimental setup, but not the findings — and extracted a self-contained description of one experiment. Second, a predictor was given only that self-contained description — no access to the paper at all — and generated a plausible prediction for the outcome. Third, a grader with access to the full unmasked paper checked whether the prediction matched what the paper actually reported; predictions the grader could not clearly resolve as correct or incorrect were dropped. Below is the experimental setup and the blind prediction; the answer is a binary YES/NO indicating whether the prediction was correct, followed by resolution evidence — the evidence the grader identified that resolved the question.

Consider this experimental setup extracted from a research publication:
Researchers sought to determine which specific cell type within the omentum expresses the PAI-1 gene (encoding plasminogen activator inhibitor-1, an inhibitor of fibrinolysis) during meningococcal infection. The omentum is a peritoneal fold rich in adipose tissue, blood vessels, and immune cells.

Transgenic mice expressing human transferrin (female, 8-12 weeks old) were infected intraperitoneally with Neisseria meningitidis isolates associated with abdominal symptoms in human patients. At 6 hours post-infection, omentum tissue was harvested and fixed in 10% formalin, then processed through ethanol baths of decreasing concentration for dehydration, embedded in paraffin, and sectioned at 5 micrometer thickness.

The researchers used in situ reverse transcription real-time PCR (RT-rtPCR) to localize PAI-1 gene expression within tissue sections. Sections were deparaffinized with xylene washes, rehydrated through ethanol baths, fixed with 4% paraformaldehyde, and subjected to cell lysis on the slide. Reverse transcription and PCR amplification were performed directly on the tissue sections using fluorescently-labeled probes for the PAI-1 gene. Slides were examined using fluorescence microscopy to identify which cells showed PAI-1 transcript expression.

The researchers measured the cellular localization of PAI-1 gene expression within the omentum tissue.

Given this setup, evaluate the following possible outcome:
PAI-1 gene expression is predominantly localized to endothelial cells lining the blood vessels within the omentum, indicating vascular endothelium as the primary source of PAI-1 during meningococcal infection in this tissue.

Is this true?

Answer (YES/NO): NO